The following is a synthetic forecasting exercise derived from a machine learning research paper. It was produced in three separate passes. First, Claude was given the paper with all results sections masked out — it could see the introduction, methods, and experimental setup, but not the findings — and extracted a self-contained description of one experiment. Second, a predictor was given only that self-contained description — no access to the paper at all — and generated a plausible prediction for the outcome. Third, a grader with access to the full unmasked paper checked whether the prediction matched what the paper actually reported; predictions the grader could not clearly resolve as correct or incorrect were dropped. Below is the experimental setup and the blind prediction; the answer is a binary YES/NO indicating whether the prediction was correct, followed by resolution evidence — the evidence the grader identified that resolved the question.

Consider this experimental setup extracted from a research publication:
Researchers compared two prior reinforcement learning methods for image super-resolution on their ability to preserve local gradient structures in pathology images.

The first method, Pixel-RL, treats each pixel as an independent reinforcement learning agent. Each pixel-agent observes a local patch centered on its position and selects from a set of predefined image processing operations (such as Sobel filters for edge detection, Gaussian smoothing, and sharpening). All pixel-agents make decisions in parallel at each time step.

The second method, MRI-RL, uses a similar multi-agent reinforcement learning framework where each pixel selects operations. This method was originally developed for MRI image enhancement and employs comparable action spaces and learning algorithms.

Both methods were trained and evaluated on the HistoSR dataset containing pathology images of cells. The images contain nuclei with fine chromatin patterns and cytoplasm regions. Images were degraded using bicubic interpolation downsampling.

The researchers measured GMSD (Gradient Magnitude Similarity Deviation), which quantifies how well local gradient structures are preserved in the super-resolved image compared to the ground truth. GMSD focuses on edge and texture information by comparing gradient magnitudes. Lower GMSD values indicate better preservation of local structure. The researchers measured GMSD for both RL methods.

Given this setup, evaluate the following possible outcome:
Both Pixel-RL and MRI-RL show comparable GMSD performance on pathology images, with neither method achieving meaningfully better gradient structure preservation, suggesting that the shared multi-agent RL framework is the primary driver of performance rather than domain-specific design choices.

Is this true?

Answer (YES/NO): NO